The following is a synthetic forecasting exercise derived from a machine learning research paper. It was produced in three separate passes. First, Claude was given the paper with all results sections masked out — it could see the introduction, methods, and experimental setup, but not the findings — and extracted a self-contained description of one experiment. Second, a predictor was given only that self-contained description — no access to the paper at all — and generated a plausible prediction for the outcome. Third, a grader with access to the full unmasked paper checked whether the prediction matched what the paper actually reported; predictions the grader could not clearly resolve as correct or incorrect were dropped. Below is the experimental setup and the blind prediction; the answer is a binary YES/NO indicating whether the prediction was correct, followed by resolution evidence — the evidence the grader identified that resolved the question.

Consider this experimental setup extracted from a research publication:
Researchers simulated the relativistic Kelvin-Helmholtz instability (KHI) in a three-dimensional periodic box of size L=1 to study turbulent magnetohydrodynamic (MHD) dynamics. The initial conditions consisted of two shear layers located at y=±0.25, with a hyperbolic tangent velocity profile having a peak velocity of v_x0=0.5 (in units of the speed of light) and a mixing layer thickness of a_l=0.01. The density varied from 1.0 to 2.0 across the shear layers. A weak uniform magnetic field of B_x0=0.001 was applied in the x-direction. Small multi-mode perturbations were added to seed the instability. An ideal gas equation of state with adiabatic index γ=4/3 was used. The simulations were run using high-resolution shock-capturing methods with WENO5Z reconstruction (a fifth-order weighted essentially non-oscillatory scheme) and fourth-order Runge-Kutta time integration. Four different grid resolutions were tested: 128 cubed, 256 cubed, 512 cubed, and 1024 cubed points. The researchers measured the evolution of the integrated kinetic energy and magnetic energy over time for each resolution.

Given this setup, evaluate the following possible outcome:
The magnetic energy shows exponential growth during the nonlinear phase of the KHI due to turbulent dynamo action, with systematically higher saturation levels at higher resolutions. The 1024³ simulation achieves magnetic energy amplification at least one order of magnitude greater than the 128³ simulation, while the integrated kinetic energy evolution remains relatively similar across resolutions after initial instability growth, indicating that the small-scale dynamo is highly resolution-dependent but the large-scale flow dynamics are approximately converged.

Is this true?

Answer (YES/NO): NO